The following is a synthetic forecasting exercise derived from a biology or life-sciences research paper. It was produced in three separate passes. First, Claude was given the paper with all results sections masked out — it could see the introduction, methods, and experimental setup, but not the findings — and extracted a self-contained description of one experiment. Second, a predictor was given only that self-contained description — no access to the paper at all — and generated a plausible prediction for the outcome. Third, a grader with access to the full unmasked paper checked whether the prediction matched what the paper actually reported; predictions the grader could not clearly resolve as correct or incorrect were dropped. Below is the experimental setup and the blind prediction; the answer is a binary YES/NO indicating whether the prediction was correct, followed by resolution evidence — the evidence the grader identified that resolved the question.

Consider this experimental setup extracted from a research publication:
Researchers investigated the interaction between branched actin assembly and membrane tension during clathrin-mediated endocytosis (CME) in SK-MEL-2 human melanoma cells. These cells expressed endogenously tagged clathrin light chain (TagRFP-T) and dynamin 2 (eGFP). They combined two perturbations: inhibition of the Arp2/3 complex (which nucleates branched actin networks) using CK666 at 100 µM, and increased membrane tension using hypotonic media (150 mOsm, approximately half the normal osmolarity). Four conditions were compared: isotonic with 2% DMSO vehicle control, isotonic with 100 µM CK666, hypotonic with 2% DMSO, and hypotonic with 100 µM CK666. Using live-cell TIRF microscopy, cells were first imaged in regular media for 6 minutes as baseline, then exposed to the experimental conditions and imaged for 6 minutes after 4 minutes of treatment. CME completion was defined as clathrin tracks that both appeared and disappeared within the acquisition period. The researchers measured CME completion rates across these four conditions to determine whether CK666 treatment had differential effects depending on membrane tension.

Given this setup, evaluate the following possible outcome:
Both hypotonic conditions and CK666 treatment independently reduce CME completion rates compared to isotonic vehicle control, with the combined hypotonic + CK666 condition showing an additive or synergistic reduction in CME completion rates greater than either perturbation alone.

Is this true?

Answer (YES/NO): NO